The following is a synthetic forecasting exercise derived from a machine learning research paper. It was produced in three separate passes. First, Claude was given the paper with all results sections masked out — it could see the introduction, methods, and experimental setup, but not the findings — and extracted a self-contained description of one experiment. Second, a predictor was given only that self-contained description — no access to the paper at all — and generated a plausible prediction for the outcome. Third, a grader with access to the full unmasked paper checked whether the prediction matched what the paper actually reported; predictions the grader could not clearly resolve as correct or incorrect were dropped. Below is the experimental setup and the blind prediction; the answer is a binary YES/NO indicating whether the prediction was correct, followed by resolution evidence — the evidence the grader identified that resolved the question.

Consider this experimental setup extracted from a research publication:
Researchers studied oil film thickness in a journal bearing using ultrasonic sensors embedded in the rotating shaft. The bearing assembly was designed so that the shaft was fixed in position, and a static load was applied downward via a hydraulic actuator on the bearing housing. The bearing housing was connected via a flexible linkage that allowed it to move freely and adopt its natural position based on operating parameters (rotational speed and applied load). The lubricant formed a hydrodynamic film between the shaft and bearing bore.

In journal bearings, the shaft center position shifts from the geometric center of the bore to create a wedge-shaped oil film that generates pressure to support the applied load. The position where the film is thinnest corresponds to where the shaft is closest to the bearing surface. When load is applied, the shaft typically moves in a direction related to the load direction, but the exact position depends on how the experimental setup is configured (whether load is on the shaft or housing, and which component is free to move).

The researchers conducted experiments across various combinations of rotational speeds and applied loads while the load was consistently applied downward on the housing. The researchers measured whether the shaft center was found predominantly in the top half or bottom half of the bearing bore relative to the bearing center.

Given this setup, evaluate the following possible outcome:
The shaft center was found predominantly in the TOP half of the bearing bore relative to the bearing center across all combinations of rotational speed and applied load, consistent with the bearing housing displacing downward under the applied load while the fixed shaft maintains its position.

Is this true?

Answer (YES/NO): YES